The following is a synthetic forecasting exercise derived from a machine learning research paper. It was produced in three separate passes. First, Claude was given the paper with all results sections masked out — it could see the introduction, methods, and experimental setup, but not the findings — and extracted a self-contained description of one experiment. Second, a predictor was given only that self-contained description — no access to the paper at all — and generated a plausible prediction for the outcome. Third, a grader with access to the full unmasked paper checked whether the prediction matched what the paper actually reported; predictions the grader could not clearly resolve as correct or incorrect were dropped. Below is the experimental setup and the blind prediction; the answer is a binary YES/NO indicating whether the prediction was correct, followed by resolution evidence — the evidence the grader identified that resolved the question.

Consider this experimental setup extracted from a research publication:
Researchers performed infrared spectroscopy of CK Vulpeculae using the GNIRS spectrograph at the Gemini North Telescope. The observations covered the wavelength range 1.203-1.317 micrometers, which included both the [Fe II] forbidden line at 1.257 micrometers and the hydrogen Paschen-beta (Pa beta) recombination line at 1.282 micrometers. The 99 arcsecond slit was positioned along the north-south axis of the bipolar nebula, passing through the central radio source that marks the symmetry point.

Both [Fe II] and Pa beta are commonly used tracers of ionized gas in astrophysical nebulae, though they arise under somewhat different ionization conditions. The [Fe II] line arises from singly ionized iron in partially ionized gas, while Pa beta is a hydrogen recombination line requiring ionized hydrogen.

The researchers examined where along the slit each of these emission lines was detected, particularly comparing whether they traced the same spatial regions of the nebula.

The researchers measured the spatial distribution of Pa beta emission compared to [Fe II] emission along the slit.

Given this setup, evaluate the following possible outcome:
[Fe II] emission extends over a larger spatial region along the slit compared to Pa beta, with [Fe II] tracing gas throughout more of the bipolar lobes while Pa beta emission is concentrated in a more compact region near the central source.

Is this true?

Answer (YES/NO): YES